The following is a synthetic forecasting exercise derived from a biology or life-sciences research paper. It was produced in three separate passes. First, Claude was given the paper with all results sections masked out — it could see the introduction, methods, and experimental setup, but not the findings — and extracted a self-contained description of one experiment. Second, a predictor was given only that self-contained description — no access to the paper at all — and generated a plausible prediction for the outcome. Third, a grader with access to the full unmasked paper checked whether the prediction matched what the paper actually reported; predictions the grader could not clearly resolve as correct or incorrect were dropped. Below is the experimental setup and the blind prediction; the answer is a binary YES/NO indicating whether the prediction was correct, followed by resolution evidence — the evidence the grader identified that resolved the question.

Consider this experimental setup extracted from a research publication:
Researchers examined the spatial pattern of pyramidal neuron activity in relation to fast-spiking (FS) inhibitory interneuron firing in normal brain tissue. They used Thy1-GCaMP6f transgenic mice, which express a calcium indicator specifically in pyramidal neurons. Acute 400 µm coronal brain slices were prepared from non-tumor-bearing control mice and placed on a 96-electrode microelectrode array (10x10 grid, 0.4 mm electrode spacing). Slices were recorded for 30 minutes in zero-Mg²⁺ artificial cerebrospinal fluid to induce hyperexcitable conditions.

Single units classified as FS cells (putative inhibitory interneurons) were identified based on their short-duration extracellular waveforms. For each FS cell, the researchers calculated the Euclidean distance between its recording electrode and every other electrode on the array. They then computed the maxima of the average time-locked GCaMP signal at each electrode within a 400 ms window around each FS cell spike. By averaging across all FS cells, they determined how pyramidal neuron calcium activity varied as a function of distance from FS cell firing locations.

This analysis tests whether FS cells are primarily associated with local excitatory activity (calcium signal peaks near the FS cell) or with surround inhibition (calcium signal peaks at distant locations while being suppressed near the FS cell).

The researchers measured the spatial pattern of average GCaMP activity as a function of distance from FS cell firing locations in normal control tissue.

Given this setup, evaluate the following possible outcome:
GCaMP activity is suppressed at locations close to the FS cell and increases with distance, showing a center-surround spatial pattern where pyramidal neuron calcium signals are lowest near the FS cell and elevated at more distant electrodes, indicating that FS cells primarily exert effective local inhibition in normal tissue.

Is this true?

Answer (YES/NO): NO